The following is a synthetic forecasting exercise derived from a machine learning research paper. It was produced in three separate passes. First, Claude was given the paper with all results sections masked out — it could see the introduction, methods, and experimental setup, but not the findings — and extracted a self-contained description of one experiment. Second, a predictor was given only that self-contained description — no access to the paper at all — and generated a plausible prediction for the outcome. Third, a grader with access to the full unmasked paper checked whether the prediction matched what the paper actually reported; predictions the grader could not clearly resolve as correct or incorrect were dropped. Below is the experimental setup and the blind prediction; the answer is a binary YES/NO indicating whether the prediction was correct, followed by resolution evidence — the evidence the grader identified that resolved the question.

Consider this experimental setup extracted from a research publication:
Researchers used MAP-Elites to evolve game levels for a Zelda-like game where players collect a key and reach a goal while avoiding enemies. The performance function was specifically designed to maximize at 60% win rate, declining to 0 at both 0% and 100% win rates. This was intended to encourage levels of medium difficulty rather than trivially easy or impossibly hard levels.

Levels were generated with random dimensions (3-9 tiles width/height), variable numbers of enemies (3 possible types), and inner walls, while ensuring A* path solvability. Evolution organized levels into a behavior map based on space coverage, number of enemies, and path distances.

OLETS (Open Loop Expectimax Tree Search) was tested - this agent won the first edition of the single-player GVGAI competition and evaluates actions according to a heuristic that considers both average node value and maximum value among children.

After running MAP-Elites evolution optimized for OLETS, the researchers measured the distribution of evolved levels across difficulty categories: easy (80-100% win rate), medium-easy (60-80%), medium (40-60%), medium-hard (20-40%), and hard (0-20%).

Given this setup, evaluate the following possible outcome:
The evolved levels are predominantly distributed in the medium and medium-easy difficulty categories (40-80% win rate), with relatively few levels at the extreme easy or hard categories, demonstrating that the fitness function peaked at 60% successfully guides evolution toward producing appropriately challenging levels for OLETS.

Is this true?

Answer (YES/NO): NO